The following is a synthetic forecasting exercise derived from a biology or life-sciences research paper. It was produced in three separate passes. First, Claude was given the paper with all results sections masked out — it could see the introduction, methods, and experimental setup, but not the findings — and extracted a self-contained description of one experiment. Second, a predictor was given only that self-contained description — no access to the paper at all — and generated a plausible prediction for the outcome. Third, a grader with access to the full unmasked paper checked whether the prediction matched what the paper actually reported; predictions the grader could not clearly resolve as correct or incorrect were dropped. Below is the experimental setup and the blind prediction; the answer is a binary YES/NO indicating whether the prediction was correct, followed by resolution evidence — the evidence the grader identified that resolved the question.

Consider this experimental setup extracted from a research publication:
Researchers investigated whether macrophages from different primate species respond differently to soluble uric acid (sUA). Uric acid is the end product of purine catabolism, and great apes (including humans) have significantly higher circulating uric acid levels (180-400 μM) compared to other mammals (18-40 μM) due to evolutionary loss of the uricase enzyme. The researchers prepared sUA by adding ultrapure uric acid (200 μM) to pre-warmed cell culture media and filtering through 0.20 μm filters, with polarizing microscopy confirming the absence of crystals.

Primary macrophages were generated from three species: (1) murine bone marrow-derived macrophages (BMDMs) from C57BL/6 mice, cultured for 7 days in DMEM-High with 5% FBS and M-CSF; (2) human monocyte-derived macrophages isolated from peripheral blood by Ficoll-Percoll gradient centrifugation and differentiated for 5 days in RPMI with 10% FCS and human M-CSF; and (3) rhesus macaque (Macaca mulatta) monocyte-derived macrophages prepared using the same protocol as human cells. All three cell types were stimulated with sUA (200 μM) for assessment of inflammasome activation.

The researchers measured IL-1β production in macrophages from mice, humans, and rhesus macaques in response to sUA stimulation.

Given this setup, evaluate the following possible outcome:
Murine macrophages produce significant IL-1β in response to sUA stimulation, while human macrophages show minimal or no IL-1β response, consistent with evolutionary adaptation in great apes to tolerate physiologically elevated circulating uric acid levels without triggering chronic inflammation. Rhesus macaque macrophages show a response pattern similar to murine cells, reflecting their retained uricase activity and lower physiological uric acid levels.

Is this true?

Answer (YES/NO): NO